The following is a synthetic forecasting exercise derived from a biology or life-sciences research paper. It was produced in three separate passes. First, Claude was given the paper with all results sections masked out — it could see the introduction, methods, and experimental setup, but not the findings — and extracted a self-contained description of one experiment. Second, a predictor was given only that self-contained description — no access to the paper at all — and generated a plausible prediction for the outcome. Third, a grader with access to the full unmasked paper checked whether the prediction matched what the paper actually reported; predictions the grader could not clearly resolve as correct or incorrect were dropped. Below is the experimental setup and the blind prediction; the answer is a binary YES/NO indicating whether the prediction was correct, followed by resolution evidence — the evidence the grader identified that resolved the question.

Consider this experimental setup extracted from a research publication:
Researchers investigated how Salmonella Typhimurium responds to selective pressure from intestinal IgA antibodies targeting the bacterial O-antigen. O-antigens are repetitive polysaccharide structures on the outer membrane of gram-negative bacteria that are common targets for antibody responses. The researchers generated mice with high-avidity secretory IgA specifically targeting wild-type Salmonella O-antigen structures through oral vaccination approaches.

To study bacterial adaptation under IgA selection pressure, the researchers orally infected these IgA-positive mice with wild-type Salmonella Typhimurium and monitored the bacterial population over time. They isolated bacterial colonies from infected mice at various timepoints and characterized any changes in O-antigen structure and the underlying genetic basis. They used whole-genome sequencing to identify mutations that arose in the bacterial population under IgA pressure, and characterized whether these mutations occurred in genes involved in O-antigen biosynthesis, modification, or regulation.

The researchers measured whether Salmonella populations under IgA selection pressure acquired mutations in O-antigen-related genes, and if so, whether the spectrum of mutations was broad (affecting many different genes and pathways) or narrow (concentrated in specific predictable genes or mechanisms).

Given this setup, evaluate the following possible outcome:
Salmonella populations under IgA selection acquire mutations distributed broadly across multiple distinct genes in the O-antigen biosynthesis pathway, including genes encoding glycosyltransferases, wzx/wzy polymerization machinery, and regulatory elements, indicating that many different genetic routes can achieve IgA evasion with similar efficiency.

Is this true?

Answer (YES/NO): NO